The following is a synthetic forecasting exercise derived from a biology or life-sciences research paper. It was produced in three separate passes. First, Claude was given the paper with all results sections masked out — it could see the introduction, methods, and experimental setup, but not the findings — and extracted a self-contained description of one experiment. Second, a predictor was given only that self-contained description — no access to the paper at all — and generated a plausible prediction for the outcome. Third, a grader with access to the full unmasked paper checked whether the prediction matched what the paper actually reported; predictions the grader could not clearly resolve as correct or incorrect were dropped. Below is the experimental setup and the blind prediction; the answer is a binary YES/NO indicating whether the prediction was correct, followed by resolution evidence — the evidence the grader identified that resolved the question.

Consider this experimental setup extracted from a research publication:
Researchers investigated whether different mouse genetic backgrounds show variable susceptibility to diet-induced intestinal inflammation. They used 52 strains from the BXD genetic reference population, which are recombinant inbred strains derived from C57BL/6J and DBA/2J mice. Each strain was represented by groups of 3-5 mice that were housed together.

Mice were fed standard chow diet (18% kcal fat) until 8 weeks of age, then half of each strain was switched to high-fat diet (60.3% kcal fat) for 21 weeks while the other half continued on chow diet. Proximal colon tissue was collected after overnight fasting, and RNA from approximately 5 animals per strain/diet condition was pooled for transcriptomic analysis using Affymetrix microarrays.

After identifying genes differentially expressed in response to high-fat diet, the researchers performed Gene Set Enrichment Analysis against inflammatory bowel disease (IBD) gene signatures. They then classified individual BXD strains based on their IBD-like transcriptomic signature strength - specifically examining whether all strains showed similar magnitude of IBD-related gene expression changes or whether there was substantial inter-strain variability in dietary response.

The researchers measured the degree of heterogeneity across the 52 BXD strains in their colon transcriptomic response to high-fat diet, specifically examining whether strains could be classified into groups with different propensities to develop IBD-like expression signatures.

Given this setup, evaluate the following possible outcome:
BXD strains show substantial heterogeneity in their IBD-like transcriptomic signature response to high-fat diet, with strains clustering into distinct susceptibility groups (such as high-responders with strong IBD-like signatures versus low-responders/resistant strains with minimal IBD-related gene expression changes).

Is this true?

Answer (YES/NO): YES